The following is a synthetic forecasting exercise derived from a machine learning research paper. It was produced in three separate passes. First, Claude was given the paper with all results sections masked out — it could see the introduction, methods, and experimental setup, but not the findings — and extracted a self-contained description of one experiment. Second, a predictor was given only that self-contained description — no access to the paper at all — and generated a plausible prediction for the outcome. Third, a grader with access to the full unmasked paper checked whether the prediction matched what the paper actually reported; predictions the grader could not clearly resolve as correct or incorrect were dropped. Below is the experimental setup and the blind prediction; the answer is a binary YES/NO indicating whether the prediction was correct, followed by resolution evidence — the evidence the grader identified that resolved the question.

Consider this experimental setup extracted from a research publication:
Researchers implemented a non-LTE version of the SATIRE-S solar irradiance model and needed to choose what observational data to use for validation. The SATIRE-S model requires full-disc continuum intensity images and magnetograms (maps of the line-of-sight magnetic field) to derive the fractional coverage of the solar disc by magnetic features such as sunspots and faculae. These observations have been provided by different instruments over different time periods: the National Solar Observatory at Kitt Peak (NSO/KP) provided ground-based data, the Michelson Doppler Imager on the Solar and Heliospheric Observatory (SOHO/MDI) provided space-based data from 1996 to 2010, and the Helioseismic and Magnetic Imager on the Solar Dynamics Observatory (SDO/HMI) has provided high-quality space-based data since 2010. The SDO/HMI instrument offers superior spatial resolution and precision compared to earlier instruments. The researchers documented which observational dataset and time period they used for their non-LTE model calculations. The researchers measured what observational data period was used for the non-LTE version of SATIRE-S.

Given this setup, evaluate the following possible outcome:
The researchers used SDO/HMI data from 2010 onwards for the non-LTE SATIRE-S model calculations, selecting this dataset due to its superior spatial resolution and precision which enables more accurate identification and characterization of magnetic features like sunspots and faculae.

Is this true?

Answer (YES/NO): YES